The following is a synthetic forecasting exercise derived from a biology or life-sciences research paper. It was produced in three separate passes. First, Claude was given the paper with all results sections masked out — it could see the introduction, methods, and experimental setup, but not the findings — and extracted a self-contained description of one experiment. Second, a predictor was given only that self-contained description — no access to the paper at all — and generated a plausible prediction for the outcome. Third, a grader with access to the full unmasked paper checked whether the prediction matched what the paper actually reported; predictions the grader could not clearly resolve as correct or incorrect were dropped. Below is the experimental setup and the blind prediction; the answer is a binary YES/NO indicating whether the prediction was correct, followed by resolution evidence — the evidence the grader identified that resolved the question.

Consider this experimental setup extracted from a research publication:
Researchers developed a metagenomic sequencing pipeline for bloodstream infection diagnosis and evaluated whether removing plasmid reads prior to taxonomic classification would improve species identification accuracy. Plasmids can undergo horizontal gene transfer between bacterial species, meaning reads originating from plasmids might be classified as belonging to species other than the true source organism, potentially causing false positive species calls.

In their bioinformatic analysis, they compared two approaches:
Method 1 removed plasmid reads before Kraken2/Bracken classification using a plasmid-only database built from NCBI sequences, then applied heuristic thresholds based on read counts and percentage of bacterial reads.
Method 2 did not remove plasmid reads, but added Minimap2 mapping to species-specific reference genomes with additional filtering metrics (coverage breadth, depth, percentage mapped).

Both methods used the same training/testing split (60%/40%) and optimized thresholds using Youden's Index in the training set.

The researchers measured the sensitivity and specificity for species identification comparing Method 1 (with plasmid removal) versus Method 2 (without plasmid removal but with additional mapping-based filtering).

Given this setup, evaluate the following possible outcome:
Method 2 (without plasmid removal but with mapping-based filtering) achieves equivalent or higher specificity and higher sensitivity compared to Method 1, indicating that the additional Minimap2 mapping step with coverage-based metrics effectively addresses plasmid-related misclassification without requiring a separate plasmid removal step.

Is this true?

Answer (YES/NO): NO